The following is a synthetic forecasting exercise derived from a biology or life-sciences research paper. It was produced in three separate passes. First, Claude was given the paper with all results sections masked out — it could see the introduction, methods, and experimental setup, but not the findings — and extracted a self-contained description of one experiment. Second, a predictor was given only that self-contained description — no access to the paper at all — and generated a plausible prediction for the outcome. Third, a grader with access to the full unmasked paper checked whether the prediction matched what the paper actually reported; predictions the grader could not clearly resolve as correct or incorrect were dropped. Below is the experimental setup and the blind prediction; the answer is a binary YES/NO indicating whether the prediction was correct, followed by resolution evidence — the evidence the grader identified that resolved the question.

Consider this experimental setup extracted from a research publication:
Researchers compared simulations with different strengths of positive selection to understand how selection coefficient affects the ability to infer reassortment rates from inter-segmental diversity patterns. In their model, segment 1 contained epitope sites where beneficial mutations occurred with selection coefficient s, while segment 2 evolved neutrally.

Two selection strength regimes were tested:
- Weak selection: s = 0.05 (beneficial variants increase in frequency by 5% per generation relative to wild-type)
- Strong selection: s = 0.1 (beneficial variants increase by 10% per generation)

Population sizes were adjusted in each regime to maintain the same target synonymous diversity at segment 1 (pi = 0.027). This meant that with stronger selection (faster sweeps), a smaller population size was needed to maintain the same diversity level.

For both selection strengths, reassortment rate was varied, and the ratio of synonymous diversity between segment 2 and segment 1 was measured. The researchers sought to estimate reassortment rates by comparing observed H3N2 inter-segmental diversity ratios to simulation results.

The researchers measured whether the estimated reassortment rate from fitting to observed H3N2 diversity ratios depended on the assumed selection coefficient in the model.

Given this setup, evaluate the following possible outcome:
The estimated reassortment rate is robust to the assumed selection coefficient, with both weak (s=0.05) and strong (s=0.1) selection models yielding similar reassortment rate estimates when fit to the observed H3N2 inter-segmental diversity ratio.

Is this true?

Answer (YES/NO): YES